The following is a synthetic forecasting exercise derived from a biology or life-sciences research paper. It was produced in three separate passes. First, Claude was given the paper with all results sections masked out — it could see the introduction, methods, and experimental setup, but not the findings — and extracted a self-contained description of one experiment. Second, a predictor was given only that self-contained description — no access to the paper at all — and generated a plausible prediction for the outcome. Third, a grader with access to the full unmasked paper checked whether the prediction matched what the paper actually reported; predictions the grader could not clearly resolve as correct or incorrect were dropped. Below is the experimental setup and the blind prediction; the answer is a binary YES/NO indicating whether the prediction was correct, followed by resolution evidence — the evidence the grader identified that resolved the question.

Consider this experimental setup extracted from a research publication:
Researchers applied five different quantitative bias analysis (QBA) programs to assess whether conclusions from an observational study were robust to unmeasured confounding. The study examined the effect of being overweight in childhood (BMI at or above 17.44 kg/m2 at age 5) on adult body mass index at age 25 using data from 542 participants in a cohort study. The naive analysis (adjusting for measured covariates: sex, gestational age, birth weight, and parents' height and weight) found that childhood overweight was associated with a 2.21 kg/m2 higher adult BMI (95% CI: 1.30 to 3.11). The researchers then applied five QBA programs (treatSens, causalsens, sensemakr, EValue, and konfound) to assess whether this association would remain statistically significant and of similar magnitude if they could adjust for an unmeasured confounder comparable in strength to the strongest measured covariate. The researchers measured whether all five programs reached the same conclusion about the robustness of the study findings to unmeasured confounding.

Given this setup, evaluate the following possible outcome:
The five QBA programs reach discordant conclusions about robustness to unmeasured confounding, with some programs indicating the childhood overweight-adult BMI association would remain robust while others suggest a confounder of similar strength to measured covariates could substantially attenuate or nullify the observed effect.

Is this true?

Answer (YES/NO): YES